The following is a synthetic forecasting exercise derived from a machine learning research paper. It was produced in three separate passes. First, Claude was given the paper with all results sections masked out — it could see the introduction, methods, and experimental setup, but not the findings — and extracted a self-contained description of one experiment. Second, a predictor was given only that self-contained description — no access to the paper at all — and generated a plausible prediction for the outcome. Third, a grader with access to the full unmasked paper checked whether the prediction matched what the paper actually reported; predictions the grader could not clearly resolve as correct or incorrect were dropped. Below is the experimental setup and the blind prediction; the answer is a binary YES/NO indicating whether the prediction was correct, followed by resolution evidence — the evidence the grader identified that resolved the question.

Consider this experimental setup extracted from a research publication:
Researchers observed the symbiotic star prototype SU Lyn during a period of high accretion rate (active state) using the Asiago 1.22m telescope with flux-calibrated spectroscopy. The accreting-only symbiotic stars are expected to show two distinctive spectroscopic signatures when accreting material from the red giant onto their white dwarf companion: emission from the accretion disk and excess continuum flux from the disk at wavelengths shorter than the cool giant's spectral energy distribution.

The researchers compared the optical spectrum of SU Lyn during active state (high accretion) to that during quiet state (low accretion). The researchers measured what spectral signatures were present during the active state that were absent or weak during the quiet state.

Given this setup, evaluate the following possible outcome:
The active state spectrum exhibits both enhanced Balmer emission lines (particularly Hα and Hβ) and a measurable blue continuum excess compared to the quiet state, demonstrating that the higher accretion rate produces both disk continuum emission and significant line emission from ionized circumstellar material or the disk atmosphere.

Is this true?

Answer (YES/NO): YES